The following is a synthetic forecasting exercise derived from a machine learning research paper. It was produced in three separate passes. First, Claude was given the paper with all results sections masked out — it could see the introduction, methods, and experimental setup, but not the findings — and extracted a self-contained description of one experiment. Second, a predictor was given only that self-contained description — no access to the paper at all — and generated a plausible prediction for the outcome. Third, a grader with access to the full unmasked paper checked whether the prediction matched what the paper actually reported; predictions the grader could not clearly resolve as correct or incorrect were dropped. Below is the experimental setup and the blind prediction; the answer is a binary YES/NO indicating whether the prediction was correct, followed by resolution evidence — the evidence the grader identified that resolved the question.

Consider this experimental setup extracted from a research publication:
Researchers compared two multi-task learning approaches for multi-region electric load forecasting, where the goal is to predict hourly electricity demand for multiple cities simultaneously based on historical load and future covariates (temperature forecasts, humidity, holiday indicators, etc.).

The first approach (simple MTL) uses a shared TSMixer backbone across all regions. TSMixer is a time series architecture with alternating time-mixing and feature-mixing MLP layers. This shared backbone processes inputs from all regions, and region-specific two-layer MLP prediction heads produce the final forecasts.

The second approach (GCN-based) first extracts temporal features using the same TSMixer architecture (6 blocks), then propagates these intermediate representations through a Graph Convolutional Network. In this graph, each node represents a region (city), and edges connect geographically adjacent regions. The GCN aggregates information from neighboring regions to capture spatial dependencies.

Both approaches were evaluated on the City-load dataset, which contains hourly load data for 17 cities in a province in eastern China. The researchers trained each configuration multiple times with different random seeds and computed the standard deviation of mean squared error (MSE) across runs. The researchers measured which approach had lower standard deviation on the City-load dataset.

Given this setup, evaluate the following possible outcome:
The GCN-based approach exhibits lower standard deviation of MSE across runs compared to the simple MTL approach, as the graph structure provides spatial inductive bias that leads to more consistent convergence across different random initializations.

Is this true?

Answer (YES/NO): YES